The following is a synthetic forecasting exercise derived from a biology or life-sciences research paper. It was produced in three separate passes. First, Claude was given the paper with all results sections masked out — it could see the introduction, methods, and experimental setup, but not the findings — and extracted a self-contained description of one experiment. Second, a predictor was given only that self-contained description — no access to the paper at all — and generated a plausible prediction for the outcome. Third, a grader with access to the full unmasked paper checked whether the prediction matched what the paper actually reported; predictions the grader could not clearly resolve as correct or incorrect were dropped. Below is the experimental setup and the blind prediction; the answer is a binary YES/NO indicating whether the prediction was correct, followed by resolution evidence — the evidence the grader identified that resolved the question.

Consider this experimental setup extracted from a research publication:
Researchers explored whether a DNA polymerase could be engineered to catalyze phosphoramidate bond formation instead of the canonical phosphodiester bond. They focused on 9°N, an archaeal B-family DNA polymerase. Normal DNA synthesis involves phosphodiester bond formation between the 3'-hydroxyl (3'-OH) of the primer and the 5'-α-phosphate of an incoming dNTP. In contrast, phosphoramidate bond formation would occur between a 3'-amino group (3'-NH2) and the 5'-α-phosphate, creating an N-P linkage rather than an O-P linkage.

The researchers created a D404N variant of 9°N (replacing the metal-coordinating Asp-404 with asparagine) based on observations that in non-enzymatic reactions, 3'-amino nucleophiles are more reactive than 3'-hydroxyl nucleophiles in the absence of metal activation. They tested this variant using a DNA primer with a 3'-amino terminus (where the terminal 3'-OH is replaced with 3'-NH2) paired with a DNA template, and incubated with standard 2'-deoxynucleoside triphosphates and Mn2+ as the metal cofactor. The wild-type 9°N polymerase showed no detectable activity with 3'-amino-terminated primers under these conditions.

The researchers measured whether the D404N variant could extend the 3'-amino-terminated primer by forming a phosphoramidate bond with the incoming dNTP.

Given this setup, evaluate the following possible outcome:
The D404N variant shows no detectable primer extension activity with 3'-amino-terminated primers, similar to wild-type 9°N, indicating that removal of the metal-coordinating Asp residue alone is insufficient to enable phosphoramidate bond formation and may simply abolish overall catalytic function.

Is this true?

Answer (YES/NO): NO